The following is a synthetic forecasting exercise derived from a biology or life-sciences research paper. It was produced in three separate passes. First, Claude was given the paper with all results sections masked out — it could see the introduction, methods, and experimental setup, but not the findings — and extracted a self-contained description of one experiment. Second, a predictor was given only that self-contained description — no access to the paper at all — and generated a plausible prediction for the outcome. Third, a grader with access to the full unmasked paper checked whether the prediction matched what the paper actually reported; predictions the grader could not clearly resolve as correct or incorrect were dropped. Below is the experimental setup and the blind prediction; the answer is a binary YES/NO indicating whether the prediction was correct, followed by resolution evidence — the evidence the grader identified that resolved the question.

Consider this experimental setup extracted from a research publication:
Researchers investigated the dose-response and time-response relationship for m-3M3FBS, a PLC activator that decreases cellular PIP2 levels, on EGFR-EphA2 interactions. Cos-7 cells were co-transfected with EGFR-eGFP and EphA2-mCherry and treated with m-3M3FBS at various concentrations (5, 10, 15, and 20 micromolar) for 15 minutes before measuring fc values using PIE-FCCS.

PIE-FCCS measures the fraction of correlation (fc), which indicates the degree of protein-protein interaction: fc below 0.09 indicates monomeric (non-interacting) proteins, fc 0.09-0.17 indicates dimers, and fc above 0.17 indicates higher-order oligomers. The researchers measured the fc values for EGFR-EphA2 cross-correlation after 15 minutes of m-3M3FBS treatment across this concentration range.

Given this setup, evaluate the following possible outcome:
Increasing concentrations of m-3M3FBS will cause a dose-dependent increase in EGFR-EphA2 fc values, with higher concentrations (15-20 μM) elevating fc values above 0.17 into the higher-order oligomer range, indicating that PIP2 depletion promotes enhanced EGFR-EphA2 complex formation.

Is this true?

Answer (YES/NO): NO